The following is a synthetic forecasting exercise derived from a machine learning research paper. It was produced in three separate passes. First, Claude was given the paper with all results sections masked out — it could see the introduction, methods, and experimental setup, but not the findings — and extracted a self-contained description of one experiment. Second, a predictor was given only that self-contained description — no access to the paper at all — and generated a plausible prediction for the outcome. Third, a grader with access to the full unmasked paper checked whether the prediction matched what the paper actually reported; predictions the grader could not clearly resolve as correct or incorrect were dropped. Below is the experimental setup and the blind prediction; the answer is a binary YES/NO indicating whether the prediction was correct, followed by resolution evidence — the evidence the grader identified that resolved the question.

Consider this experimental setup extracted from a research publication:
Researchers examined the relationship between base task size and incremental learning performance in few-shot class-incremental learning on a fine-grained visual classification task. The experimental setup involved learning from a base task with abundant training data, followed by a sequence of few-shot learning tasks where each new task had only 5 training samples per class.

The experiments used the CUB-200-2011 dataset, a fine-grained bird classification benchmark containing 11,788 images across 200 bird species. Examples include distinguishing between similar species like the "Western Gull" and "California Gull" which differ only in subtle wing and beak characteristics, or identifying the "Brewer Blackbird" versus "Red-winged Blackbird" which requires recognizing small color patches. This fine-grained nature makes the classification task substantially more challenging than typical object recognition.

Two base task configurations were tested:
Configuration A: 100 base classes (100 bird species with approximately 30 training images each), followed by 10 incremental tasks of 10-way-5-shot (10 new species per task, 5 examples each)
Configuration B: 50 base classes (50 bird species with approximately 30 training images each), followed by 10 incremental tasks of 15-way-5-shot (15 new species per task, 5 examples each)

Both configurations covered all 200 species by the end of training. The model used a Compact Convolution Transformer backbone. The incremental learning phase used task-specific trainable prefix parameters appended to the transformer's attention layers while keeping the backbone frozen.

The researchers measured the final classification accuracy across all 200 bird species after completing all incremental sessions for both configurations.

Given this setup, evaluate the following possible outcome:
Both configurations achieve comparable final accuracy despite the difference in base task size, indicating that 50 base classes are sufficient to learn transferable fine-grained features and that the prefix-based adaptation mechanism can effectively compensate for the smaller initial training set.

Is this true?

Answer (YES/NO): NO